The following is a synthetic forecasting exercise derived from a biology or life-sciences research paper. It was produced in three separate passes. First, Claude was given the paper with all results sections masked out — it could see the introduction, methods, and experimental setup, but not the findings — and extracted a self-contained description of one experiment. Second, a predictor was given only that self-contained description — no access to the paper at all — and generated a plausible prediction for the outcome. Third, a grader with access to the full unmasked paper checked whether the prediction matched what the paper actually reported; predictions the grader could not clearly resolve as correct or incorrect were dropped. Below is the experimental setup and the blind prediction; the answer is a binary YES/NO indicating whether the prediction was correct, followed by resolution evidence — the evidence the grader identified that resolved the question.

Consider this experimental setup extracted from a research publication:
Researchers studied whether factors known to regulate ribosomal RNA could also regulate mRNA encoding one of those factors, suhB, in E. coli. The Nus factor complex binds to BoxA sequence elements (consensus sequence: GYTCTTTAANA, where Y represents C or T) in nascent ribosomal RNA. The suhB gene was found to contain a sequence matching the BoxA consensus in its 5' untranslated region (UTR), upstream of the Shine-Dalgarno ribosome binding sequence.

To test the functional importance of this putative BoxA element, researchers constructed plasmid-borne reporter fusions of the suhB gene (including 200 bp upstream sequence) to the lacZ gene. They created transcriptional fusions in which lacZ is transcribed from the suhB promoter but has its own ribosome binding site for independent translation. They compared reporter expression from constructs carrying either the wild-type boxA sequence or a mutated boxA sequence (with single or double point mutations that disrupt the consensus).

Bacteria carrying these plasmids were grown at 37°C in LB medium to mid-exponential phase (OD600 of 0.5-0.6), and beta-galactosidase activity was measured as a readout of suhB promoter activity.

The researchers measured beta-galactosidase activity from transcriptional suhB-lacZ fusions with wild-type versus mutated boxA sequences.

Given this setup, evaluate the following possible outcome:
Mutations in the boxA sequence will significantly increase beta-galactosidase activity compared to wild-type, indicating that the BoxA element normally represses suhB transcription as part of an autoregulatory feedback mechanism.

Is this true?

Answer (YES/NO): YES